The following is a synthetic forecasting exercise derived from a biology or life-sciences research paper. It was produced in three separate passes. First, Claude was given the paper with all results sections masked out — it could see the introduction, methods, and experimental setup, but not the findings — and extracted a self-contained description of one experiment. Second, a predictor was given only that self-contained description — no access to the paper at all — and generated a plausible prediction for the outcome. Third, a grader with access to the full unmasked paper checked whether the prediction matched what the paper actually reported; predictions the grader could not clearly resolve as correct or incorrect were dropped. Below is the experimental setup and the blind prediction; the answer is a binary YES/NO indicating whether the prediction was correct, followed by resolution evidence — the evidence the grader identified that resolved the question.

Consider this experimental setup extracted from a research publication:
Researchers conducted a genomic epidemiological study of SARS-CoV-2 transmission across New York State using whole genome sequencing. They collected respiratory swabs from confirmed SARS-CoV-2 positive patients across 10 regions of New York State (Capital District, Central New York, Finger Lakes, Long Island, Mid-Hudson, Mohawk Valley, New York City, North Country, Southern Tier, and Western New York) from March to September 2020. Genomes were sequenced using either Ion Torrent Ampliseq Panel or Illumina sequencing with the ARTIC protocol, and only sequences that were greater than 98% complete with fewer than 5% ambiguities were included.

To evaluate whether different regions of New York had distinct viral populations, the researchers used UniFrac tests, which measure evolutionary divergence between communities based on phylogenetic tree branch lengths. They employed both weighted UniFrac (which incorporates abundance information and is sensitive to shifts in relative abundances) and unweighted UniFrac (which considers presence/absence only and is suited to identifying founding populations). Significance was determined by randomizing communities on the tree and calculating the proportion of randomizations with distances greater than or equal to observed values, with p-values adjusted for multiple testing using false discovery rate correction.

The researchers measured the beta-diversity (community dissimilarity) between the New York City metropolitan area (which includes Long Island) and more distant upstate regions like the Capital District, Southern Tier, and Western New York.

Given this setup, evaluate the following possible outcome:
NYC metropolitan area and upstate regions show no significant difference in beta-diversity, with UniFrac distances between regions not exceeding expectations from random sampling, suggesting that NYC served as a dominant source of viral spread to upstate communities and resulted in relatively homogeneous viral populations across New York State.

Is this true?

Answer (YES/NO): NO